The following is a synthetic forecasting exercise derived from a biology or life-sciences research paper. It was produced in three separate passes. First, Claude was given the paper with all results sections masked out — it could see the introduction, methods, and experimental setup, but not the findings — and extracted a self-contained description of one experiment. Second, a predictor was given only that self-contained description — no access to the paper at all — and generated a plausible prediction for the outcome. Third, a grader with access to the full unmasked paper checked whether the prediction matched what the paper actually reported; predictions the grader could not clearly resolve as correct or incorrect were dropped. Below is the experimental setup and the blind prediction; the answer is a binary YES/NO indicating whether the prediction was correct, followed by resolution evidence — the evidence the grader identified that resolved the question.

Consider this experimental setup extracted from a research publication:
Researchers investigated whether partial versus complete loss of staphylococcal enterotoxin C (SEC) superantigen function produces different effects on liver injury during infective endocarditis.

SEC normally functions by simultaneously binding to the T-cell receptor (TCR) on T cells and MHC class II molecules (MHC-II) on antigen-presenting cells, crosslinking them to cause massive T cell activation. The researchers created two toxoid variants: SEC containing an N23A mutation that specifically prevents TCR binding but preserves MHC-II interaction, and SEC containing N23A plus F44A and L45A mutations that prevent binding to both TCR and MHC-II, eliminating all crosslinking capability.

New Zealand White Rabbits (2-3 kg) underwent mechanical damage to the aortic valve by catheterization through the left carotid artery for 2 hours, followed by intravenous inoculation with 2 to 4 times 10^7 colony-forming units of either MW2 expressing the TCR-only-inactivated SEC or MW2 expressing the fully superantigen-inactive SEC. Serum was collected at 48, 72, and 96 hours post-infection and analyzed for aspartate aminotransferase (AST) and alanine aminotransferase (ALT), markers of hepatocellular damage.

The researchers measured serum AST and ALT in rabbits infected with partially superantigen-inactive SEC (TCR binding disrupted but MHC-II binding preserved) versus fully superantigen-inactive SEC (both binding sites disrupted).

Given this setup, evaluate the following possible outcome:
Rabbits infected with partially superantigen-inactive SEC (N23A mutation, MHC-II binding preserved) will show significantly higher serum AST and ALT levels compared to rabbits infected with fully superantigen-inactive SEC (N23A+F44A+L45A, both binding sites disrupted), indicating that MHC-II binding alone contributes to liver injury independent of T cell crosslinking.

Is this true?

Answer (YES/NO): NO